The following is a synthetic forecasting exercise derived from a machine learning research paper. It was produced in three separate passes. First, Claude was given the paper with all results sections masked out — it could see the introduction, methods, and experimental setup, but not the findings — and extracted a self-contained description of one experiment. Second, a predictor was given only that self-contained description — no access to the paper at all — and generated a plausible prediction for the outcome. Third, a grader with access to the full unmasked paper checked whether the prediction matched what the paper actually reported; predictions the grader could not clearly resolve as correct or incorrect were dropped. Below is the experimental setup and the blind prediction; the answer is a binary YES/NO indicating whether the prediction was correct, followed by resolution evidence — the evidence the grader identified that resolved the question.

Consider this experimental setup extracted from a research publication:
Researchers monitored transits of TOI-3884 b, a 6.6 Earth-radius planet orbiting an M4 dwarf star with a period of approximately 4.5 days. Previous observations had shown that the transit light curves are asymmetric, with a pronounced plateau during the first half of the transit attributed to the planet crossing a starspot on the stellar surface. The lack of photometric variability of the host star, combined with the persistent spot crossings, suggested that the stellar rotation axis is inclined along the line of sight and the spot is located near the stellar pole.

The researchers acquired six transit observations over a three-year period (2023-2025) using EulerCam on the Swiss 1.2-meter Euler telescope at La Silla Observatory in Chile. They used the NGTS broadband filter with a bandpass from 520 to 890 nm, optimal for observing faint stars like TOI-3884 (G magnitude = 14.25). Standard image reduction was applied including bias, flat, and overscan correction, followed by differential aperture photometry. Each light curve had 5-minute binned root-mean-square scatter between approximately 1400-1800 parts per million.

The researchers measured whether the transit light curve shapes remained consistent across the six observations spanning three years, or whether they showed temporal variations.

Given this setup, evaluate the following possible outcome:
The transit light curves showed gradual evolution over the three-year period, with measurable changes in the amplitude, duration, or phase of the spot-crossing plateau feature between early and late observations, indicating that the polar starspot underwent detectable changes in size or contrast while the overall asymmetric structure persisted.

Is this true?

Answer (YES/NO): NO